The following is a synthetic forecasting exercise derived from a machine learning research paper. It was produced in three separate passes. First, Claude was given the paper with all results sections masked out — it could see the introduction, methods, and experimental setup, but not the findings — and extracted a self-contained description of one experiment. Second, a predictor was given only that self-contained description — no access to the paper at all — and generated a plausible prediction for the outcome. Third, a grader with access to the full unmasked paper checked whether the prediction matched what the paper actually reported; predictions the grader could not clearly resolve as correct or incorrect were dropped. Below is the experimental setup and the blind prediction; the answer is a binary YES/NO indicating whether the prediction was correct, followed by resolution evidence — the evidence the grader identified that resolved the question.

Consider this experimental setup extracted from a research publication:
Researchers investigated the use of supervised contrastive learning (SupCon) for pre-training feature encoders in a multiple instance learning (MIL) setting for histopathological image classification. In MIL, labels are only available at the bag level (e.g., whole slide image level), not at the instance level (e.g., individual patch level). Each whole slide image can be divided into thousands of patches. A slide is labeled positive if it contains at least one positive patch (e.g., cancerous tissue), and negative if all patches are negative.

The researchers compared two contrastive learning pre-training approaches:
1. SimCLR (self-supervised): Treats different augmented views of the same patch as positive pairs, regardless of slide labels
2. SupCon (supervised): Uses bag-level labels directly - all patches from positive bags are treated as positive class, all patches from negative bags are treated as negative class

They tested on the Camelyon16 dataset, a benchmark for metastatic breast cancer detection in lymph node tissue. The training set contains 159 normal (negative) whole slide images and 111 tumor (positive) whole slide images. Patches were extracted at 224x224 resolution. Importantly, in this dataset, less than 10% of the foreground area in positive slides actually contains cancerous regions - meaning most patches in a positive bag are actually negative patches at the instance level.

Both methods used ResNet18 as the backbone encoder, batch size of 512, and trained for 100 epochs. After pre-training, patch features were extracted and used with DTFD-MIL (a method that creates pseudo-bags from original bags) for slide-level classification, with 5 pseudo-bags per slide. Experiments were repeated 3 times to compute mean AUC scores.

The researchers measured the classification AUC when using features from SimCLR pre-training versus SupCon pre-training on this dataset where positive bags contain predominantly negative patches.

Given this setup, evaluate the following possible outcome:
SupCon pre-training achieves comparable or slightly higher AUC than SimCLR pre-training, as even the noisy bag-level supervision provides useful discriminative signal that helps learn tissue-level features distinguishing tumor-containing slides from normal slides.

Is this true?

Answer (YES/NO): NO